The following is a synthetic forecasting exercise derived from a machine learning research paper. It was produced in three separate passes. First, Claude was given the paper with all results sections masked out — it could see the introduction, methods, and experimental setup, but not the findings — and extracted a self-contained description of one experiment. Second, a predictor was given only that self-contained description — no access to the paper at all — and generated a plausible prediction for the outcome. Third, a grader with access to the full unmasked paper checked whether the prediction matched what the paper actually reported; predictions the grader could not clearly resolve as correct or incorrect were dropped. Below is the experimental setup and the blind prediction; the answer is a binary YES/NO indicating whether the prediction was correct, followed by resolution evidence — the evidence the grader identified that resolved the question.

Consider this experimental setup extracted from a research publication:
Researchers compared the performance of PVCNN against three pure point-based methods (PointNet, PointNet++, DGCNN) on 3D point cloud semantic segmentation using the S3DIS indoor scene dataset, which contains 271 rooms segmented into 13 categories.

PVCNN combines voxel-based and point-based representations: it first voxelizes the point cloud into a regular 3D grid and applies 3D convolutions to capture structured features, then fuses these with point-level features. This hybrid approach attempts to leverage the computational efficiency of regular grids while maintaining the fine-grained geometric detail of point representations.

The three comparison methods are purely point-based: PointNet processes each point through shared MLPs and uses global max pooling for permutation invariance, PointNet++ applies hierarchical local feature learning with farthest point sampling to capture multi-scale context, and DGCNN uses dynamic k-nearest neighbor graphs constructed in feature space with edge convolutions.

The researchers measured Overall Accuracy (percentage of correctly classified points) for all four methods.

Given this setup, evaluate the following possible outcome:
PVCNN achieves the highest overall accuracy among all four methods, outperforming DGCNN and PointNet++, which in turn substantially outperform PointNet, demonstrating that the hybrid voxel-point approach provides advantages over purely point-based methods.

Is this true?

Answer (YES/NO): NO